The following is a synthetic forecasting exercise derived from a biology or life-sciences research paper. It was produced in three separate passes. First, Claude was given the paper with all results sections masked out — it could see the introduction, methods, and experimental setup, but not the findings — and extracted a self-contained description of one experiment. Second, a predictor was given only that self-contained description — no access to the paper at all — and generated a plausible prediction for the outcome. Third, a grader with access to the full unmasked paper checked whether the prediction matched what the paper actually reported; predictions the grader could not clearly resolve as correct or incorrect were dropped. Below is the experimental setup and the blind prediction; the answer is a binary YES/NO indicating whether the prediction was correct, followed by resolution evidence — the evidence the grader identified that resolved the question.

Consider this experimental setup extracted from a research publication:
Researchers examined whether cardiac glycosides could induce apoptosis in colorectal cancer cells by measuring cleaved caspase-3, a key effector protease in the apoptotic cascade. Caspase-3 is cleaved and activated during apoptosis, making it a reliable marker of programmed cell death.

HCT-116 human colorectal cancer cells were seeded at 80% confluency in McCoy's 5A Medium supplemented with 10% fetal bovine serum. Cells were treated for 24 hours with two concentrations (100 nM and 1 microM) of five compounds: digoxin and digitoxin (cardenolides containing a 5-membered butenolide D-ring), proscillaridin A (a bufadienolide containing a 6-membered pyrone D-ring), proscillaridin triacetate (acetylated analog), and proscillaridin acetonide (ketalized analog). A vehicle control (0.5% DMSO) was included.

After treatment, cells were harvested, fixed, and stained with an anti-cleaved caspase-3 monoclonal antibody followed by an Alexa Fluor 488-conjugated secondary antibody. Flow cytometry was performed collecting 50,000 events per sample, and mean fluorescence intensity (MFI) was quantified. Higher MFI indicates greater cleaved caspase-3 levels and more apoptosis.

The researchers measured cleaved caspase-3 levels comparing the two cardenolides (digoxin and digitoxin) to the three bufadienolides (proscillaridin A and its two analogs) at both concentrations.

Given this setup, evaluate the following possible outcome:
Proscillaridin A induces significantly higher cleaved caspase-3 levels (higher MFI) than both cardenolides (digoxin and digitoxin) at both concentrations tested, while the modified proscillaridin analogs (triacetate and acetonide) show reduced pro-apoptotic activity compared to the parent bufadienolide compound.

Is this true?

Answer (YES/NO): NO